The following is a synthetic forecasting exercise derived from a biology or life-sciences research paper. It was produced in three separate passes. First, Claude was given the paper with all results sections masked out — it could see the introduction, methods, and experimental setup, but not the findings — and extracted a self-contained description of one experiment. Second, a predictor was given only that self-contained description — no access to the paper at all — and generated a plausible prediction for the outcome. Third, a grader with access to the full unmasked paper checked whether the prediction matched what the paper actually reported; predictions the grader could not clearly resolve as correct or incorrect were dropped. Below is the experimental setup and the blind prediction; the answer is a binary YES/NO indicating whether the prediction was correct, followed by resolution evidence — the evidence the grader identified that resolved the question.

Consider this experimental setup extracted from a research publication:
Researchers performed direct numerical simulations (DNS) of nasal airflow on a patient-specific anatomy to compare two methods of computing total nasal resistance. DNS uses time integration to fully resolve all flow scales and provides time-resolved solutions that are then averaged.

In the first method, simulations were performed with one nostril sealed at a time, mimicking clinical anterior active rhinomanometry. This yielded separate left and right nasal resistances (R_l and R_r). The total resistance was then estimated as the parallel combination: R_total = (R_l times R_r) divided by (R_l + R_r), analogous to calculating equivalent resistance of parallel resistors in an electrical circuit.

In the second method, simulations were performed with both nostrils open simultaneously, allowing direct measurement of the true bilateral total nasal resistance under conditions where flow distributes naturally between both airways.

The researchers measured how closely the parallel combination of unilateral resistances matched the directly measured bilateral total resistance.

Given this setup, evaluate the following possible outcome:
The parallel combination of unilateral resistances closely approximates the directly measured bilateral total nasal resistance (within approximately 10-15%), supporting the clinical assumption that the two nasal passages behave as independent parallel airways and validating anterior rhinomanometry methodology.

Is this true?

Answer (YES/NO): NO